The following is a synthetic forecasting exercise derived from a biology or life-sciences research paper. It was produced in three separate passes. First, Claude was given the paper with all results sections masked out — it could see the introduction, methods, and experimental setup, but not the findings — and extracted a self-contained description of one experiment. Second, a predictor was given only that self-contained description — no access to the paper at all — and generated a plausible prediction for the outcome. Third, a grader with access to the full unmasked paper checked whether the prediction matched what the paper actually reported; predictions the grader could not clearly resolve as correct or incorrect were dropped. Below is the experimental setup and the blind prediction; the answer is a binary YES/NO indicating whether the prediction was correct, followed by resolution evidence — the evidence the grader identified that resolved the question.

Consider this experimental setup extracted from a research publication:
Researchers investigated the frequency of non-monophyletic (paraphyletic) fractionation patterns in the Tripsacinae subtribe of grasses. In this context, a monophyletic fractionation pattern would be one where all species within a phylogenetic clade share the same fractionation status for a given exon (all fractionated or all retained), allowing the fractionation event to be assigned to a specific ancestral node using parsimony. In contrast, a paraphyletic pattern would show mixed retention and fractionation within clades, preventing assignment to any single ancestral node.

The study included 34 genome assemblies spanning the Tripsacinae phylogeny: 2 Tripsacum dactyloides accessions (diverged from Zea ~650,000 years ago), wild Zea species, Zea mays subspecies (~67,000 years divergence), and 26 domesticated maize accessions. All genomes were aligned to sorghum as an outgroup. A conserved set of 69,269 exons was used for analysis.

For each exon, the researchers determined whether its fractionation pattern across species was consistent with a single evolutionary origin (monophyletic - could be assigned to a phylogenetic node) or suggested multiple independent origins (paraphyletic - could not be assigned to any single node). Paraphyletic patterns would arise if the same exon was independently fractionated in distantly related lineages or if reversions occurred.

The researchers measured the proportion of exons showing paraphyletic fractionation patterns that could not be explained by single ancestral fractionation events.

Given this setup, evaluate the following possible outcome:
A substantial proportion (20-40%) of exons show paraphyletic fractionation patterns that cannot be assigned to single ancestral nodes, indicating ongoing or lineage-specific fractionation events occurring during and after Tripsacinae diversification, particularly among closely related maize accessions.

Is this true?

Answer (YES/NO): NO